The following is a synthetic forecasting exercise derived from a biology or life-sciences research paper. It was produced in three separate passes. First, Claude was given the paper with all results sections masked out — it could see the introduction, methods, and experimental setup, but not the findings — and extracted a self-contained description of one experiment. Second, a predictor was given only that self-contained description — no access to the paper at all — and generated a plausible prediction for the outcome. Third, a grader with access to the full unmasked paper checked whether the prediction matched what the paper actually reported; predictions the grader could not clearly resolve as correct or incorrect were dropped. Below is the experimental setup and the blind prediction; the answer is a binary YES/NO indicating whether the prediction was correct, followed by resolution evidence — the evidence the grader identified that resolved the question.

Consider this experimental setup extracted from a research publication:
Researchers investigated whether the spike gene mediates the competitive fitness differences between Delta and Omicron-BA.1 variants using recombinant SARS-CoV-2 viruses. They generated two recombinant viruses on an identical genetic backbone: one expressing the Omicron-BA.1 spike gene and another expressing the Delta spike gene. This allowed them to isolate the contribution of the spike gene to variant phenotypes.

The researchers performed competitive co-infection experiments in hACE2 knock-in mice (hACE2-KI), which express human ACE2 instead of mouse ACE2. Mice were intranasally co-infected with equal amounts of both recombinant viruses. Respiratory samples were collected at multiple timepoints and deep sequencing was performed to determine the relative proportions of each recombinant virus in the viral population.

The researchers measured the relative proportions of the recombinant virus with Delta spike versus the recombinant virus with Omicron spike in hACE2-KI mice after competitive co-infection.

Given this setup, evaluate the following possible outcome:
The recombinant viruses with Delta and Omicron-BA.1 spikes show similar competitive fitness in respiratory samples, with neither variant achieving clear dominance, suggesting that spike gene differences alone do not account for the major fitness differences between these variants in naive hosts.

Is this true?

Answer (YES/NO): NO